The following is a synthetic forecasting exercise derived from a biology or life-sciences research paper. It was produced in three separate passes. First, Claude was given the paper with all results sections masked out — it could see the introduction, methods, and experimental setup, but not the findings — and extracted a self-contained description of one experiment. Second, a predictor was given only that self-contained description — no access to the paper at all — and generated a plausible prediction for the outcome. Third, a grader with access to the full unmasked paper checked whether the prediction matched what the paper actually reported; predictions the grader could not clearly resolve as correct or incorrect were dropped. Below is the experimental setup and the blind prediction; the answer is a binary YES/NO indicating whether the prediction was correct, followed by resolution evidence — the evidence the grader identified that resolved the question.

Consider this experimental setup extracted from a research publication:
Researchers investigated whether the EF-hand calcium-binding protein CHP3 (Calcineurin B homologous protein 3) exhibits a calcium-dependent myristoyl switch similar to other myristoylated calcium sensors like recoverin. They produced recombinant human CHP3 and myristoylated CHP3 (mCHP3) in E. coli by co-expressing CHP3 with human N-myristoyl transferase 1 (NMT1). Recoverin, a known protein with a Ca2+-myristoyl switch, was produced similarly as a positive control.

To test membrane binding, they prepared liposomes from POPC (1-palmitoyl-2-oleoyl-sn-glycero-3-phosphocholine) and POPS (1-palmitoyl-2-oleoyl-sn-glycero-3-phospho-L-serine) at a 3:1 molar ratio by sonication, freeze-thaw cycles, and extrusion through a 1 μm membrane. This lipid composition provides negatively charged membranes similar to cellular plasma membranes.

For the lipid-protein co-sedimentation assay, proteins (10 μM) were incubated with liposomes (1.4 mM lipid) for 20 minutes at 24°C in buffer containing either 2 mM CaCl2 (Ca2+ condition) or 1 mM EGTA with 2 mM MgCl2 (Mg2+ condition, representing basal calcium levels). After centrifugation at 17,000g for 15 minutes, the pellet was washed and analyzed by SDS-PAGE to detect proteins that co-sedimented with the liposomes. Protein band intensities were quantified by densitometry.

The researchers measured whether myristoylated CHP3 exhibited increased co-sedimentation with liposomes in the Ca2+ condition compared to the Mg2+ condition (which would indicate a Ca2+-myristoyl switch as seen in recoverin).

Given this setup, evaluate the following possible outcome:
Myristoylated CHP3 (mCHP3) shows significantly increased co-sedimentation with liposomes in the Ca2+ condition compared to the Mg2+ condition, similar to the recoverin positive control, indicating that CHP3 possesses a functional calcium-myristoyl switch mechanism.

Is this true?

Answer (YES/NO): NO